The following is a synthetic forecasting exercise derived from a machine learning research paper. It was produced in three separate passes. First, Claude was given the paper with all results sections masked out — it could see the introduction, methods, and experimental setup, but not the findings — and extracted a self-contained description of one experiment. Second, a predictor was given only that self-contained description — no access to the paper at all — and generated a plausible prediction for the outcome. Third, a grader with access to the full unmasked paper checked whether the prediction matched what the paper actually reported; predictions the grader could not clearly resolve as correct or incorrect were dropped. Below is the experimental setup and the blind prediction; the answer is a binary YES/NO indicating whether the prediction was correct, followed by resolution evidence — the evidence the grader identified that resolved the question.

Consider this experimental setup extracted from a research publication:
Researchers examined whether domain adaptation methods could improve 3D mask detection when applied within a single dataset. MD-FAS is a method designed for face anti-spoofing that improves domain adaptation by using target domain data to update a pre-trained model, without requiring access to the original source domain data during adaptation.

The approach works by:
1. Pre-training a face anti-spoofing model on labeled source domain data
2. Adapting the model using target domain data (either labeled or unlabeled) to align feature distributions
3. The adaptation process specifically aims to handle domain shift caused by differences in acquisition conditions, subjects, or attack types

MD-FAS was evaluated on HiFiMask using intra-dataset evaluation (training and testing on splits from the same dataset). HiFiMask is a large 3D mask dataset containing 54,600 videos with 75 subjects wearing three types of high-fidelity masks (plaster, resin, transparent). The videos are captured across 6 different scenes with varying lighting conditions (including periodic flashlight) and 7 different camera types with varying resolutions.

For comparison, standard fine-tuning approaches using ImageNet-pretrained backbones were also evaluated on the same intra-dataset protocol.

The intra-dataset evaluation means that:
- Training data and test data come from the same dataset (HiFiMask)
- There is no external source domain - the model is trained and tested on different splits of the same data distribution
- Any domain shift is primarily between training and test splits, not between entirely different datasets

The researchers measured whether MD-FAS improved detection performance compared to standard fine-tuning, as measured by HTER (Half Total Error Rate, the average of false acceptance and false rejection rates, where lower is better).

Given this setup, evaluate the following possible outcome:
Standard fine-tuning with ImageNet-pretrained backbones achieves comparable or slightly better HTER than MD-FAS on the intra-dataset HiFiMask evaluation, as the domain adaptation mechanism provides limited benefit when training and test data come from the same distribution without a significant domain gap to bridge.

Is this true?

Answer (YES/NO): NO